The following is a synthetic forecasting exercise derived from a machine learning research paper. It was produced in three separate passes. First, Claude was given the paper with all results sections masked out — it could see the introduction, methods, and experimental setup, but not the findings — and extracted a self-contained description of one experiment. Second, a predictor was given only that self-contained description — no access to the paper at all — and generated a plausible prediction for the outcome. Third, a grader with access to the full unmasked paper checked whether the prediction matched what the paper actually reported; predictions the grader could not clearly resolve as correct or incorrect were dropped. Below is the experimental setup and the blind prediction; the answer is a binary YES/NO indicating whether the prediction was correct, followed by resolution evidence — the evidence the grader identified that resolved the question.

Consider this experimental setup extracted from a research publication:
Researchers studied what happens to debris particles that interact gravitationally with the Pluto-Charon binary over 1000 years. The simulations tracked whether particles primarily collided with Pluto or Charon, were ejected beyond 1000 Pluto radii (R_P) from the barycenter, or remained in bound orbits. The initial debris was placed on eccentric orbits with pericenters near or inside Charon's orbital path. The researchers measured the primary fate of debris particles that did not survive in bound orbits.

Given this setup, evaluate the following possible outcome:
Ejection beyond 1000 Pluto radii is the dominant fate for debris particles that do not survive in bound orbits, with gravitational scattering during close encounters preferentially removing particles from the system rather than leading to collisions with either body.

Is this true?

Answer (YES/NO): YES